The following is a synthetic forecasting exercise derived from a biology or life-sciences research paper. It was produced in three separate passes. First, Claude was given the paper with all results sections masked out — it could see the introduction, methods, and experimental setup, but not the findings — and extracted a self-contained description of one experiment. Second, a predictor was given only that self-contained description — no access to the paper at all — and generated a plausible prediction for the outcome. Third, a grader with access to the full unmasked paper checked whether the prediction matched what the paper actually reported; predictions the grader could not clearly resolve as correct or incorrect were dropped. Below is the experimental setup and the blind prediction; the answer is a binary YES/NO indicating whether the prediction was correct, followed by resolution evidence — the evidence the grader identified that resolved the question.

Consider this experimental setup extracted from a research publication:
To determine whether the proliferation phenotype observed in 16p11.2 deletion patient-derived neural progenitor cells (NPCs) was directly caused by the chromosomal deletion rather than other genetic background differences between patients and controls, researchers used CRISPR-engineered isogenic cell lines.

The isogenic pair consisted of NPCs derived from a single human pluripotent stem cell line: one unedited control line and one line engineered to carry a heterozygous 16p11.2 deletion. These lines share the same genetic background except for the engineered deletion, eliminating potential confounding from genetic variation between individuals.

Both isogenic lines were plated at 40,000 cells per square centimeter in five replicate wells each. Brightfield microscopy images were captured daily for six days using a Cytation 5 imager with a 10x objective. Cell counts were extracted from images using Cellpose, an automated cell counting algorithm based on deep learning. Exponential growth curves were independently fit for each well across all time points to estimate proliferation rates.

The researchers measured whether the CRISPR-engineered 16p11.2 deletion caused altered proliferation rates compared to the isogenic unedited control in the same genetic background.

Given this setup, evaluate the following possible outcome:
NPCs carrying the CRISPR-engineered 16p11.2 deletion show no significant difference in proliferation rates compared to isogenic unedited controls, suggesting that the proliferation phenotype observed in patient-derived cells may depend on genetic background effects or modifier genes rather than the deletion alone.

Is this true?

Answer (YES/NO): NO